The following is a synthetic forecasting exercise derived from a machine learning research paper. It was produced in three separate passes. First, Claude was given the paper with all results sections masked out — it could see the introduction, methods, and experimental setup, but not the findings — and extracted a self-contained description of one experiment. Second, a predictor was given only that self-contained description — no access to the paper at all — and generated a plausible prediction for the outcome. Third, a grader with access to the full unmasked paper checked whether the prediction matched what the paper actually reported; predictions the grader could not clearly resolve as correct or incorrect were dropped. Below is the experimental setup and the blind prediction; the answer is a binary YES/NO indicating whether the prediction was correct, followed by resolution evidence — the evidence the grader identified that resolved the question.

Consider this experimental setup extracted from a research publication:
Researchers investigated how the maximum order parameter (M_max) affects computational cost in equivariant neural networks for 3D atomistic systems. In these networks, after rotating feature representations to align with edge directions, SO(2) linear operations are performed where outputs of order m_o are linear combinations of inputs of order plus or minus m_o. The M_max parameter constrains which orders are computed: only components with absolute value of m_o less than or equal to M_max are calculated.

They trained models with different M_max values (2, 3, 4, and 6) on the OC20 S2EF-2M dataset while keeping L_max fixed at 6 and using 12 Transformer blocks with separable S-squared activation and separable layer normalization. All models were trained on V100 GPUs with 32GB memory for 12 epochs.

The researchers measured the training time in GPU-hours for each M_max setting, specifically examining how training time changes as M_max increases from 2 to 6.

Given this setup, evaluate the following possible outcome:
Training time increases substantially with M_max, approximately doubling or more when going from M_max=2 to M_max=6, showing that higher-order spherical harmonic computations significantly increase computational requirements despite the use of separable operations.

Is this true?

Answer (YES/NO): YES